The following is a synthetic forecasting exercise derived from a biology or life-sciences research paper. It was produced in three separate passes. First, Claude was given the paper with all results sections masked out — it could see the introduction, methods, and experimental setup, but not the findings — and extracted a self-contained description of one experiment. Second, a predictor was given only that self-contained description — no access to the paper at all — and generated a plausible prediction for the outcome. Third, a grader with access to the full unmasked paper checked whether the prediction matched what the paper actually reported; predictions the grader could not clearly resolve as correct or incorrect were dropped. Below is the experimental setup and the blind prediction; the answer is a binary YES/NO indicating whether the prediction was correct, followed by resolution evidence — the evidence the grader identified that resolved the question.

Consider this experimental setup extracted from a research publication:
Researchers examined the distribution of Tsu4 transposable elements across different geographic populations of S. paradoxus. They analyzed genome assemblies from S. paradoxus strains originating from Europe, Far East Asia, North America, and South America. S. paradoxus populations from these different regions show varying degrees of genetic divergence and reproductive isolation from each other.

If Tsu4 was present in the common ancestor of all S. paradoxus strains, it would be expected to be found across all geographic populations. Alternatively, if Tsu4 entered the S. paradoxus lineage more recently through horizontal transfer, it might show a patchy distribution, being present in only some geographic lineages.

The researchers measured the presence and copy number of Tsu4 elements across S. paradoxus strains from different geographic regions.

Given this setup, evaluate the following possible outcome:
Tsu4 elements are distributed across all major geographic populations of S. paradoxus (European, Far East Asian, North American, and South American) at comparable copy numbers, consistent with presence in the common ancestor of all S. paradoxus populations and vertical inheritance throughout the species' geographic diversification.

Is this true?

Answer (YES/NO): NO